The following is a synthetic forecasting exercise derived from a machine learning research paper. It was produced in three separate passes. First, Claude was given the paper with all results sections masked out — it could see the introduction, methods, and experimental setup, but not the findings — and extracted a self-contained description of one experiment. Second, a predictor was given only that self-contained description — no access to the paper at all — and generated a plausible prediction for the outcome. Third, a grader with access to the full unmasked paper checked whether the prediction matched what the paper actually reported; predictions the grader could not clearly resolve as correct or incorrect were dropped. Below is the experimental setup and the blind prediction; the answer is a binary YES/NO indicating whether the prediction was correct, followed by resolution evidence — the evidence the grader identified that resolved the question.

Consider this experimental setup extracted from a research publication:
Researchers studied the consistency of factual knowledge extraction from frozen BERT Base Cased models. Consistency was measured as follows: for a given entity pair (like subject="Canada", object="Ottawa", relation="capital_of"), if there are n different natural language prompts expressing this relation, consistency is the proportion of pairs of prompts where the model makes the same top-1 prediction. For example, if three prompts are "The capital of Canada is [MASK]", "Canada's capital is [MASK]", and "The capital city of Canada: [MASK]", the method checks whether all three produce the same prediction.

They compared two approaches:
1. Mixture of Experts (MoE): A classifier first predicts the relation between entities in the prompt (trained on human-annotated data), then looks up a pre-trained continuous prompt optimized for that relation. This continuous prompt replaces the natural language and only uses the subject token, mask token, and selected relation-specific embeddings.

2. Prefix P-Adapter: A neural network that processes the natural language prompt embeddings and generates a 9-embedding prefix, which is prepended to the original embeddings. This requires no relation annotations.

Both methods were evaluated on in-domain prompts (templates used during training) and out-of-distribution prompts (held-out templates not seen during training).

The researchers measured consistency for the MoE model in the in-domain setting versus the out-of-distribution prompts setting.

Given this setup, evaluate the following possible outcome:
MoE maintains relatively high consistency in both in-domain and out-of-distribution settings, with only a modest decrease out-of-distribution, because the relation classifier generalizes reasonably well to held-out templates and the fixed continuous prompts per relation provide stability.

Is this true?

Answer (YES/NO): NO